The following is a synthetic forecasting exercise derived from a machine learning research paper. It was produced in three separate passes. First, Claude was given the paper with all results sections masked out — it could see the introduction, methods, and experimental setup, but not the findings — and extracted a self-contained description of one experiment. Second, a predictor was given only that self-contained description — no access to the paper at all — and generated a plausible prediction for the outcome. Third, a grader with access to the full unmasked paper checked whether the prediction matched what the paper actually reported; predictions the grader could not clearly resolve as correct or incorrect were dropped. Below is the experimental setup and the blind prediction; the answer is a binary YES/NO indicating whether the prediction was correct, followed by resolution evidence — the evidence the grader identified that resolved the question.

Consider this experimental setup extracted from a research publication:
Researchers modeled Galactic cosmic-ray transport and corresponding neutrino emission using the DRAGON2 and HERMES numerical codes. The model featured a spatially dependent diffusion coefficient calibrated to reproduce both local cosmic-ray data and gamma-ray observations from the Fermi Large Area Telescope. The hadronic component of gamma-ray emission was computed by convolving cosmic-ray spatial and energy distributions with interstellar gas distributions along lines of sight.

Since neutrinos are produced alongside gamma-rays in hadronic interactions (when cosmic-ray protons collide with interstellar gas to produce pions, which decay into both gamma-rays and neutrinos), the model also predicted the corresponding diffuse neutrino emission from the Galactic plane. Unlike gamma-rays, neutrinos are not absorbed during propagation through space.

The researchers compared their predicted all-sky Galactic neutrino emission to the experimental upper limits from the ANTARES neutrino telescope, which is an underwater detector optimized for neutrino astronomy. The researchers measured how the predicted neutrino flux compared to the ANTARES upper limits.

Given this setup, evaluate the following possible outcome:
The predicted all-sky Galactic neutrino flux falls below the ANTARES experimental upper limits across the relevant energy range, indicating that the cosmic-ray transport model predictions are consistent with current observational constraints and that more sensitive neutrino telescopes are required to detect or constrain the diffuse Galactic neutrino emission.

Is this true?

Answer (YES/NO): YES